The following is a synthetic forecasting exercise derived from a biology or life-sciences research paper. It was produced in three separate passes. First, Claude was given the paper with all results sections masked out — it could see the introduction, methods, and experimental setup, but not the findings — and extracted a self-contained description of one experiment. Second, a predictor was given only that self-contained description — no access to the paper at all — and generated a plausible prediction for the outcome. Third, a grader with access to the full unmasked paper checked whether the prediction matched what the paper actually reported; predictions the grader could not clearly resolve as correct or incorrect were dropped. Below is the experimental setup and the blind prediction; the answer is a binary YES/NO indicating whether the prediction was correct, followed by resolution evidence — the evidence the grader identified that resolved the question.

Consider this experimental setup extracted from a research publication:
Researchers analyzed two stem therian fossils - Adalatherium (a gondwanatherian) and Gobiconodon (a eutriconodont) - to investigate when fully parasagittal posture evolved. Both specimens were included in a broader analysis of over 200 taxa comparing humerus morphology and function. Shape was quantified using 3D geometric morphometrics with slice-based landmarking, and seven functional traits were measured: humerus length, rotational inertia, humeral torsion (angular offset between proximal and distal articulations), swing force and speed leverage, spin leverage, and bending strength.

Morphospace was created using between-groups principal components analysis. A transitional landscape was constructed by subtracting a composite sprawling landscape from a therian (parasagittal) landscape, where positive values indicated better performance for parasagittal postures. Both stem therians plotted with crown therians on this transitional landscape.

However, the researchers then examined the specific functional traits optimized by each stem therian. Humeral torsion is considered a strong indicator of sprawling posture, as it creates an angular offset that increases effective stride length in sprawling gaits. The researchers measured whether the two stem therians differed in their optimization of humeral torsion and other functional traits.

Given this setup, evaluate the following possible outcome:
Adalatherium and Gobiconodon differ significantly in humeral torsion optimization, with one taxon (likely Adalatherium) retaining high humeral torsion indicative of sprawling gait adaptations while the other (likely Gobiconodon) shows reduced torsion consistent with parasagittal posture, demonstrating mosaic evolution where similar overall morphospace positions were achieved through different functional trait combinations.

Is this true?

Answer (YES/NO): NO